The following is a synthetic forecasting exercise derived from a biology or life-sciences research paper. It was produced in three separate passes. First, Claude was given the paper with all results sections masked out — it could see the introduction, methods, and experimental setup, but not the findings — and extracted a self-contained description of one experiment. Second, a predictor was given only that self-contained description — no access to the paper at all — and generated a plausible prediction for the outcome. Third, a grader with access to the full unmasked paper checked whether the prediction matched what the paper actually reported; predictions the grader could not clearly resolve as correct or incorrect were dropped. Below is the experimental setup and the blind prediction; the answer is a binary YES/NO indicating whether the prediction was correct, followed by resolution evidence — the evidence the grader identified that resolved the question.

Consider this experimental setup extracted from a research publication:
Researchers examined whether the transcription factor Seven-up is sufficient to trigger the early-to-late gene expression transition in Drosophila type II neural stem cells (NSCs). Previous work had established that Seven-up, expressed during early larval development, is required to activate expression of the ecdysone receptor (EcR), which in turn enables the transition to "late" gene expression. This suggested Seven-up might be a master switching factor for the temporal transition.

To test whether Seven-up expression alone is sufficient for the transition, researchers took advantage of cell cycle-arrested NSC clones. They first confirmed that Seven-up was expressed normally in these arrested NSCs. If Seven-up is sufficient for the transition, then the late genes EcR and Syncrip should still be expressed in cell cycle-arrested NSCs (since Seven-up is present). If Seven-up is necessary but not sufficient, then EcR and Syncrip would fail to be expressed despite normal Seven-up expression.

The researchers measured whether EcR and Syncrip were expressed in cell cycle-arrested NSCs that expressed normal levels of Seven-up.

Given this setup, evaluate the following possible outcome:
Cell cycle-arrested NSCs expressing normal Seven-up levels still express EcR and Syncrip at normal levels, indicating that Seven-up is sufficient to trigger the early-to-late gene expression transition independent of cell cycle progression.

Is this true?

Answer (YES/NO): NO